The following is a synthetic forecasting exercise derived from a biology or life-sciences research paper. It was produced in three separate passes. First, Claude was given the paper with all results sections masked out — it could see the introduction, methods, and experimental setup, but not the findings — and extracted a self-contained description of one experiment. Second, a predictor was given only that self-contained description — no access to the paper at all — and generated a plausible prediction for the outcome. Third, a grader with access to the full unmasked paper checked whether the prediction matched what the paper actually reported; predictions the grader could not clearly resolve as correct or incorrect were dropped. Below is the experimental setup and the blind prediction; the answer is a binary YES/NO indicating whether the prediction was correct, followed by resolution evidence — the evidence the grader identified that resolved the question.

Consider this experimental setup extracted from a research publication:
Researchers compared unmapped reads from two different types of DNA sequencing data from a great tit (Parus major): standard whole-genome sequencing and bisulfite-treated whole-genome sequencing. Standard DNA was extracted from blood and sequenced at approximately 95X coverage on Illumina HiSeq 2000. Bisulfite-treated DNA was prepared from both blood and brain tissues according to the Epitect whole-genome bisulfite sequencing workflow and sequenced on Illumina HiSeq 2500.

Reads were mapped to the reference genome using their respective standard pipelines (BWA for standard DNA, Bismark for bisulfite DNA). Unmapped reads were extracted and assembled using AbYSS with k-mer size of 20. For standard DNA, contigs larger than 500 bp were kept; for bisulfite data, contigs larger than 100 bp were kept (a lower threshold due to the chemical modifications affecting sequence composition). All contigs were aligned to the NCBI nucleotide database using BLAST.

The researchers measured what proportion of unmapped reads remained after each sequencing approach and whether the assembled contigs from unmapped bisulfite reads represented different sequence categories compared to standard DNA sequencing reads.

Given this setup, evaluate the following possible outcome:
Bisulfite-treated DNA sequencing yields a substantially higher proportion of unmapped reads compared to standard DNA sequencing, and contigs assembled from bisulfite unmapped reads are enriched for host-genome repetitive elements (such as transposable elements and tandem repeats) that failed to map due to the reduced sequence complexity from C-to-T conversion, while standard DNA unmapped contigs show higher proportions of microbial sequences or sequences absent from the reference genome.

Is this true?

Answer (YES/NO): NO